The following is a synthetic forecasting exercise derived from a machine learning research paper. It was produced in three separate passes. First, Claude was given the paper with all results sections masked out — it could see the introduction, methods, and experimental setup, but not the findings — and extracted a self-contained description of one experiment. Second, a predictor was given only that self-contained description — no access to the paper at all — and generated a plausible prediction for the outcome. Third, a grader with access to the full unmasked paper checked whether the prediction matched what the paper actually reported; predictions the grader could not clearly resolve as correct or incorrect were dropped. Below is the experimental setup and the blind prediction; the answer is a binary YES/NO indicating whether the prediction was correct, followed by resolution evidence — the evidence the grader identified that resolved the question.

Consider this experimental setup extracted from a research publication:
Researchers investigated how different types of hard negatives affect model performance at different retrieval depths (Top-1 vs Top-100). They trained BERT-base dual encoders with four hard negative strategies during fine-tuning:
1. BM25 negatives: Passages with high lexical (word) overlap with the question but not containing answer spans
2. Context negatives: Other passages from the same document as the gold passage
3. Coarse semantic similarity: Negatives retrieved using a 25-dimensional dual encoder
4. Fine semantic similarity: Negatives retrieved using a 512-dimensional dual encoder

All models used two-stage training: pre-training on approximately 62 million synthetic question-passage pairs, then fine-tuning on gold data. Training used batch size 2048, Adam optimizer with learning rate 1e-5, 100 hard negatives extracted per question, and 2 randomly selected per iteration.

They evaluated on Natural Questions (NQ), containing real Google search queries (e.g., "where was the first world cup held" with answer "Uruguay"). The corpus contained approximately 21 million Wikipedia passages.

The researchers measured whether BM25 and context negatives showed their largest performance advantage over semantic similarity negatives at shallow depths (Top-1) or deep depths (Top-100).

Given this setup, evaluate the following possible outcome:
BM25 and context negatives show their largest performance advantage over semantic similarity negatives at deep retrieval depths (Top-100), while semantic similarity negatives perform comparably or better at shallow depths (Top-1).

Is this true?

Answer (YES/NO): NO